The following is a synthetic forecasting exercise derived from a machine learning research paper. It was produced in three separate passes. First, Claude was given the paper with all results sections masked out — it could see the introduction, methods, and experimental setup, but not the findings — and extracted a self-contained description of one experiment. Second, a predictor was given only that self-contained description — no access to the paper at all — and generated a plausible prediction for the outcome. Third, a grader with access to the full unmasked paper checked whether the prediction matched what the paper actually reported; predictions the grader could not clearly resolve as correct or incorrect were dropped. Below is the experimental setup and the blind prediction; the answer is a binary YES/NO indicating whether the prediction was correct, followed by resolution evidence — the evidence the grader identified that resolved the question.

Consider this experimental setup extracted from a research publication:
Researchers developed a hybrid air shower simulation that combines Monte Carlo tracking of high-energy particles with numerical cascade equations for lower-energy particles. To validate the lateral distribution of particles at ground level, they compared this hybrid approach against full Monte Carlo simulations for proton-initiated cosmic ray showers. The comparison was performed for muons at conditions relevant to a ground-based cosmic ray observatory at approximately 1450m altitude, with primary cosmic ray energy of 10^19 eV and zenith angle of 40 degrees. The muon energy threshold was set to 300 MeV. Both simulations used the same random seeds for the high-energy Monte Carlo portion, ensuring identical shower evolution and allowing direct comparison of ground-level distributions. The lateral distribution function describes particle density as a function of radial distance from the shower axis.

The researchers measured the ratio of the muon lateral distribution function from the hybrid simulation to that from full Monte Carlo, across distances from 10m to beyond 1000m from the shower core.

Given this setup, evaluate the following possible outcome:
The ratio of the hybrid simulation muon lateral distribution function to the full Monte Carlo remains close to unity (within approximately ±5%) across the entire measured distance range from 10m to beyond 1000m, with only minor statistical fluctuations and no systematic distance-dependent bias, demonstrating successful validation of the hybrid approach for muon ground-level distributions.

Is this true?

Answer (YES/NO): YES